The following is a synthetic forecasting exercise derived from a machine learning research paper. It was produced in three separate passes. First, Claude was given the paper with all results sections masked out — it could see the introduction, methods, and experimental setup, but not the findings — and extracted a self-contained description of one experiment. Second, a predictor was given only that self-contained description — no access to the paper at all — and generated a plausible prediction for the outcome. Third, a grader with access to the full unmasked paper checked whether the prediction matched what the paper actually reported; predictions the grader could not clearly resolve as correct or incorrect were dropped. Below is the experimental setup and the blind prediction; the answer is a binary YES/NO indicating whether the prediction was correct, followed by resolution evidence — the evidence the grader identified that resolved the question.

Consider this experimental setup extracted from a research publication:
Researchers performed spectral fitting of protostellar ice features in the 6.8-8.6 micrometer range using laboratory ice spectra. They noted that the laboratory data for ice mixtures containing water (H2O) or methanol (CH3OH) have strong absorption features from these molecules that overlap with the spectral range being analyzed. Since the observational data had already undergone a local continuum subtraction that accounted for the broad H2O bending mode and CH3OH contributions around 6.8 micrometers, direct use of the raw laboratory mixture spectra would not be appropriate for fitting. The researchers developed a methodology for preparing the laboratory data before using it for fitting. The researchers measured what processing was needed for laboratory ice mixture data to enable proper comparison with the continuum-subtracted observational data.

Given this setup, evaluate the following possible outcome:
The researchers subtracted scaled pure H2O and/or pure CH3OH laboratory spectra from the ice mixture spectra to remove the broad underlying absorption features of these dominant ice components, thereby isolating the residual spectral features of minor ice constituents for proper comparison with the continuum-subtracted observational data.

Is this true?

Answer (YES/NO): NO